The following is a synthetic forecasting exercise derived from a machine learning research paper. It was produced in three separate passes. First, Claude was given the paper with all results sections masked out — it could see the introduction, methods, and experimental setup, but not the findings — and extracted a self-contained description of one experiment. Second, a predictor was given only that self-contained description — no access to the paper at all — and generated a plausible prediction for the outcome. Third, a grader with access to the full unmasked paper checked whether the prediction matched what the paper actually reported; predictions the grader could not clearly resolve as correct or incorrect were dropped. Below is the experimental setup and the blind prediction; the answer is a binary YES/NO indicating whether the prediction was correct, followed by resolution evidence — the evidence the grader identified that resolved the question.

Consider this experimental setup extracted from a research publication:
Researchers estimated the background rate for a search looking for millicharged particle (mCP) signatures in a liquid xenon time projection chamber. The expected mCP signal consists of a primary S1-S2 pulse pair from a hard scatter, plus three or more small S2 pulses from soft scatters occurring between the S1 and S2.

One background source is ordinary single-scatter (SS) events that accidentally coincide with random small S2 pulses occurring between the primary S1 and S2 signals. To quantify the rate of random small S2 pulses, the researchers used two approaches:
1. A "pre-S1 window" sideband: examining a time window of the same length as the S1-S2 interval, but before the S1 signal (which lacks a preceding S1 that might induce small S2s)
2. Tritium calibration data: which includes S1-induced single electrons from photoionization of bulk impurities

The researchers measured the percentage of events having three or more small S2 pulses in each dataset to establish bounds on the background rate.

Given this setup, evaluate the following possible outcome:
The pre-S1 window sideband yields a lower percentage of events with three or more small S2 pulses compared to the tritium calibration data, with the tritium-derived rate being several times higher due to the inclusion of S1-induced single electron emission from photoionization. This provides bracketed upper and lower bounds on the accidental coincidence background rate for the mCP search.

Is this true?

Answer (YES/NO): YES